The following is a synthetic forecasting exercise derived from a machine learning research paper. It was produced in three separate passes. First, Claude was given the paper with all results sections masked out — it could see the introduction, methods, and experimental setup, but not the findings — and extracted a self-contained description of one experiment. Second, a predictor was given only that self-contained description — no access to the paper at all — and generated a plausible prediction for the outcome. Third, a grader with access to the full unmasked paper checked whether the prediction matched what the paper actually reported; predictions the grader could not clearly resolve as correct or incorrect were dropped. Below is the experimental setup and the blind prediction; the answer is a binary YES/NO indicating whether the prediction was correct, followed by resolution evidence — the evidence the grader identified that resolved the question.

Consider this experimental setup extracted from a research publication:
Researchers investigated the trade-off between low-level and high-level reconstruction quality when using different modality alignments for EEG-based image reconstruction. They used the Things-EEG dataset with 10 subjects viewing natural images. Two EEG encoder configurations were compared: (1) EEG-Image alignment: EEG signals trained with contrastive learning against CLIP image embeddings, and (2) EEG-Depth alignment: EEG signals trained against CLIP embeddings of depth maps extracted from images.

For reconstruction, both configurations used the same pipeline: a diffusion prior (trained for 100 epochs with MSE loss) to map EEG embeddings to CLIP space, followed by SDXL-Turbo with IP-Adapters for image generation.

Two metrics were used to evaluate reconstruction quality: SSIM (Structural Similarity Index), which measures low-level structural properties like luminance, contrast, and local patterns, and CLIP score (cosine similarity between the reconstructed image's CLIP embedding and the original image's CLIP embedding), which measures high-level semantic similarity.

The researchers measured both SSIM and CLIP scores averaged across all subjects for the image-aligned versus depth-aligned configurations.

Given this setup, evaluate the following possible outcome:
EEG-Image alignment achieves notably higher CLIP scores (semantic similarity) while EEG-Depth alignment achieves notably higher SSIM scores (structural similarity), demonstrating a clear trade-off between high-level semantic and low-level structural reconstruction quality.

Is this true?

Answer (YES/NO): YES